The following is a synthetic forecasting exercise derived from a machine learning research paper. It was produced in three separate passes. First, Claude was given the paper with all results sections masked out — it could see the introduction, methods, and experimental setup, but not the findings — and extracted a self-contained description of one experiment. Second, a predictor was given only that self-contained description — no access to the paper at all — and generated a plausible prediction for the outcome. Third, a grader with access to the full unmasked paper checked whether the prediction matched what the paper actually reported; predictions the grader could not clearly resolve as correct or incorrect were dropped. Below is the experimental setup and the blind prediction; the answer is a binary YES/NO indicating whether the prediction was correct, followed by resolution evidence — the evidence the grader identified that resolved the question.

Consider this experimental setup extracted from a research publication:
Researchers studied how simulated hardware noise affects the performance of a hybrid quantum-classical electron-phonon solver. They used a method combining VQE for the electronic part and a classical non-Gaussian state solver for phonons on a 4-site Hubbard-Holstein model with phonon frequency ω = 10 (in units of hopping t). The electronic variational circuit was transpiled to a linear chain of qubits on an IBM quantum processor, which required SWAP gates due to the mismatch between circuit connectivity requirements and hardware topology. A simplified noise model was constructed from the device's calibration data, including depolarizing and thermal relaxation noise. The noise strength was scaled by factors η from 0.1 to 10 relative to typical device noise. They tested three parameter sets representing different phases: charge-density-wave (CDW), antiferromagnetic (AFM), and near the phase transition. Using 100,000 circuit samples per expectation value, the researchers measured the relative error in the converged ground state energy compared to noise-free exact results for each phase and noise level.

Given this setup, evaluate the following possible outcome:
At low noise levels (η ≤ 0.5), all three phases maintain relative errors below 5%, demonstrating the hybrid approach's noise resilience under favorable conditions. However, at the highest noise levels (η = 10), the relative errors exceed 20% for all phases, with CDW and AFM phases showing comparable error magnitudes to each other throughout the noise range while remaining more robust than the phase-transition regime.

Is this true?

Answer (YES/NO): NO